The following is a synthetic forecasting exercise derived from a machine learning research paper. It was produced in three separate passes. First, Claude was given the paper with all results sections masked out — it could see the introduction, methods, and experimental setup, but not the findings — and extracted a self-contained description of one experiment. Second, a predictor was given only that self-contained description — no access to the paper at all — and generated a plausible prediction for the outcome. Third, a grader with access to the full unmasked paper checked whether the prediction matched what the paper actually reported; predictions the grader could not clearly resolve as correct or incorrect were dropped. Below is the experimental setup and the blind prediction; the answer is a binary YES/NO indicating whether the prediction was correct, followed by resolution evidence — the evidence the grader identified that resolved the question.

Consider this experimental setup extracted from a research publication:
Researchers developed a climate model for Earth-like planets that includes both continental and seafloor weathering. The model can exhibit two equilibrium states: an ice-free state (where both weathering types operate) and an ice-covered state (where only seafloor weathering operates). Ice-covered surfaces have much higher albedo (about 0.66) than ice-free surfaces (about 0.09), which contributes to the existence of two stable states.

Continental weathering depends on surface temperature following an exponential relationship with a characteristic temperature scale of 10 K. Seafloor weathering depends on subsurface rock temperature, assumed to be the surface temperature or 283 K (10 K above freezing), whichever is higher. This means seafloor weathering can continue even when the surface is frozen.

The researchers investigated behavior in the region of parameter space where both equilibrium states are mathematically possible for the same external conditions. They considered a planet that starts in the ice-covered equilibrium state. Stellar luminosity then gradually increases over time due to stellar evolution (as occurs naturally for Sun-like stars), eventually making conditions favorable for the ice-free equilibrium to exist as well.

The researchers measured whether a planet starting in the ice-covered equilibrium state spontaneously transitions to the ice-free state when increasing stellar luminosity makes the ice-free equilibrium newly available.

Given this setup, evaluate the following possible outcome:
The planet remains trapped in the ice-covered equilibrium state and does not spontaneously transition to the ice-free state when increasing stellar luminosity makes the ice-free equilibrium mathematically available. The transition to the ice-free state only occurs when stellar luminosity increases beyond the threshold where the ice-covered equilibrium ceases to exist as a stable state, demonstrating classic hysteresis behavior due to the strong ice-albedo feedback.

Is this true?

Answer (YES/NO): YES